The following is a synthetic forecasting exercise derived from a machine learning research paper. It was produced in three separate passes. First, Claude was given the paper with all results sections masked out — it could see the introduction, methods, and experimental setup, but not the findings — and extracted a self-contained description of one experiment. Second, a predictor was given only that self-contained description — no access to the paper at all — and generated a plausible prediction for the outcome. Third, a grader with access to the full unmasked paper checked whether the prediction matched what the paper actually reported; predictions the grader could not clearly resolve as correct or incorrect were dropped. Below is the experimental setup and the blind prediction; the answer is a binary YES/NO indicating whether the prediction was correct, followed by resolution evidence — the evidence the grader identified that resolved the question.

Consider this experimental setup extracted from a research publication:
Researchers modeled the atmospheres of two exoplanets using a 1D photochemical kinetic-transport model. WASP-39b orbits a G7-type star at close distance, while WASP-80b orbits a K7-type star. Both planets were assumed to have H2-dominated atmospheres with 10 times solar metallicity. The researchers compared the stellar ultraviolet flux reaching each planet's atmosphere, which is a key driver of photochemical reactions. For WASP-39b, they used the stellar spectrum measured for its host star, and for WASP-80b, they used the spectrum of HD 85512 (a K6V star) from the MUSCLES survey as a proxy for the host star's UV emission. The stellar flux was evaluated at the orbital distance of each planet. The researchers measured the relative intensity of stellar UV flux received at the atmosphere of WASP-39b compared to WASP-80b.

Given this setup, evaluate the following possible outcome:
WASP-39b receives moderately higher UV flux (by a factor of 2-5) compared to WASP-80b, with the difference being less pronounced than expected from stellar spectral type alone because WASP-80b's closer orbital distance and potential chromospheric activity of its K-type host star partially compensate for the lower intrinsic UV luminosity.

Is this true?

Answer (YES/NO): NO